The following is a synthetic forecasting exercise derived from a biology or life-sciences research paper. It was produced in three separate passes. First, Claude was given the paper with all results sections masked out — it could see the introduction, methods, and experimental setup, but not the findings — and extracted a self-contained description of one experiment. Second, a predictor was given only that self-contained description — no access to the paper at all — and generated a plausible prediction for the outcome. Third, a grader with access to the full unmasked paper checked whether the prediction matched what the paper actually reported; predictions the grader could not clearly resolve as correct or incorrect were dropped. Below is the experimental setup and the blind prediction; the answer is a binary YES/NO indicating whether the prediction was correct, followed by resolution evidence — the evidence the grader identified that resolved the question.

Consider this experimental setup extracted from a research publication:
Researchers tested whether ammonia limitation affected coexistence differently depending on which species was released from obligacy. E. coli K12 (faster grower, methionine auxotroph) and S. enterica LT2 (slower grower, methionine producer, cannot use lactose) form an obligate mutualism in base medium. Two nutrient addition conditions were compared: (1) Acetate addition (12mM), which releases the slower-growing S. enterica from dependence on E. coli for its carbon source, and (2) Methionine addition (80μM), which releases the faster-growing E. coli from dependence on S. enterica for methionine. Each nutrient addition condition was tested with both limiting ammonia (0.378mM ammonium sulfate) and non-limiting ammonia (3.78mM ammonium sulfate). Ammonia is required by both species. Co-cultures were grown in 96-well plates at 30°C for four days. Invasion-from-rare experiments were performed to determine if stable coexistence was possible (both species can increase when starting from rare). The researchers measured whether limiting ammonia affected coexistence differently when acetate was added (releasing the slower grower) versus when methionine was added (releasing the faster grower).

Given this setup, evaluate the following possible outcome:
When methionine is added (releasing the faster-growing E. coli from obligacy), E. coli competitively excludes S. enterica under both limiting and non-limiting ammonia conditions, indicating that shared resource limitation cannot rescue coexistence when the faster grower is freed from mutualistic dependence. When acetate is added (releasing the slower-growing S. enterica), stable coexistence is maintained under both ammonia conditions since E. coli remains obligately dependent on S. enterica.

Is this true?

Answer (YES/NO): NO